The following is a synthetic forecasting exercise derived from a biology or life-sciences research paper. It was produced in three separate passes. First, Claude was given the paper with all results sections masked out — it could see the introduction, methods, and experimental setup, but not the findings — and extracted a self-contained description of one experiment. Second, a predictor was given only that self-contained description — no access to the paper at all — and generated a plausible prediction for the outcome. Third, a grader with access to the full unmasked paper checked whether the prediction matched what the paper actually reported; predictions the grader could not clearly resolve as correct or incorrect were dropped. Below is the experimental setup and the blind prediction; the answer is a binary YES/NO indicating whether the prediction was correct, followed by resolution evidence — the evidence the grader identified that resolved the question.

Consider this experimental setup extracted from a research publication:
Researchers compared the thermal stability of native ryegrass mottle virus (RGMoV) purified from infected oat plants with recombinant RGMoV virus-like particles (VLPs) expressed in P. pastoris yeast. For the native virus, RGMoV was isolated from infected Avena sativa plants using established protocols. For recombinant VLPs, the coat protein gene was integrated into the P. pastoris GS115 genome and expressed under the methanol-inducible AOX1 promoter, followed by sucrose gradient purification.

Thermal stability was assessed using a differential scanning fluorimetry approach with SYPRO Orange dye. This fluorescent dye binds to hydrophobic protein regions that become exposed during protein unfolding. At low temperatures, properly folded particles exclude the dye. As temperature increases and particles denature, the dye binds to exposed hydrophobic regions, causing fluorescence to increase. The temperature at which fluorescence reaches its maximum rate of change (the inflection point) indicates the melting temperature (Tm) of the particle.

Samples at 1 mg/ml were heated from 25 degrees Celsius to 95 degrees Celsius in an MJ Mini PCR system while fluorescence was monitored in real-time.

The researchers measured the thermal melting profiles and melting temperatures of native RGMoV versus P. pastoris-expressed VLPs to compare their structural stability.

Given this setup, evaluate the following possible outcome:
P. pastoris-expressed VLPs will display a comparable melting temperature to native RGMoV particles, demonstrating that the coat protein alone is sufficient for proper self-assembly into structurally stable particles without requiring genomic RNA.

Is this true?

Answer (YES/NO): YES